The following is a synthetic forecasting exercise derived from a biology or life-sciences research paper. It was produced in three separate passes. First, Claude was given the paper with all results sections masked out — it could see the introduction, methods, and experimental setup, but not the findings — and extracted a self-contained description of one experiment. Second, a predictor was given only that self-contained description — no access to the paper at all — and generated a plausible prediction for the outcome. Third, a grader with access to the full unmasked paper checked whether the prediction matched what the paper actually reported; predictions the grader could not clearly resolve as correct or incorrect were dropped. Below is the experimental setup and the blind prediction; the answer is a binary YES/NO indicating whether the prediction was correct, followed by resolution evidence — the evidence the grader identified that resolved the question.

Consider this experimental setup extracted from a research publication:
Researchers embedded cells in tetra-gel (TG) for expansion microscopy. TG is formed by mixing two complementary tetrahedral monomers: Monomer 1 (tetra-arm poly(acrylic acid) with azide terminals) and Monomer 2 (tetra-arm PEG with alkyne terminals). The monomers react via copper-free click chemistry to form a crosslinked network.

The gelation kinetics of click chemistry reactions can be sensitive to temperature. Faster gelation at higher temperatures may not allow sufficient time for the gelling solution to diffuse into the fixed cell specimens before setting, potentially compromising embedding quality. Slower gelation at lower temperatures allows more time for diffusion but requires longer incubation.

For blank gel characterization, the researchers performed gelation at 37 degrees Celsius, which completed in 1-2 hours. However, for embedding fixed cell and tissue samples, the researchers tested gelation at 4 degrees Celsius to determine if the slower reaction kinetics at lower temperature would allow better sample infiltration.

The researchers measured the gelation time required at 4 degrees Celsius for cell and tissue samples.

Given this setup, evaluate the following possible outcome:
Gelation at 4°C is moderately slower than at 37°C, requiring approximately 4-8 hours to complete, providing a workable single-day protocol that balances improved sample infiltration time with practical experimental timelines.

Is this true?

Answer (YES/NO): NO